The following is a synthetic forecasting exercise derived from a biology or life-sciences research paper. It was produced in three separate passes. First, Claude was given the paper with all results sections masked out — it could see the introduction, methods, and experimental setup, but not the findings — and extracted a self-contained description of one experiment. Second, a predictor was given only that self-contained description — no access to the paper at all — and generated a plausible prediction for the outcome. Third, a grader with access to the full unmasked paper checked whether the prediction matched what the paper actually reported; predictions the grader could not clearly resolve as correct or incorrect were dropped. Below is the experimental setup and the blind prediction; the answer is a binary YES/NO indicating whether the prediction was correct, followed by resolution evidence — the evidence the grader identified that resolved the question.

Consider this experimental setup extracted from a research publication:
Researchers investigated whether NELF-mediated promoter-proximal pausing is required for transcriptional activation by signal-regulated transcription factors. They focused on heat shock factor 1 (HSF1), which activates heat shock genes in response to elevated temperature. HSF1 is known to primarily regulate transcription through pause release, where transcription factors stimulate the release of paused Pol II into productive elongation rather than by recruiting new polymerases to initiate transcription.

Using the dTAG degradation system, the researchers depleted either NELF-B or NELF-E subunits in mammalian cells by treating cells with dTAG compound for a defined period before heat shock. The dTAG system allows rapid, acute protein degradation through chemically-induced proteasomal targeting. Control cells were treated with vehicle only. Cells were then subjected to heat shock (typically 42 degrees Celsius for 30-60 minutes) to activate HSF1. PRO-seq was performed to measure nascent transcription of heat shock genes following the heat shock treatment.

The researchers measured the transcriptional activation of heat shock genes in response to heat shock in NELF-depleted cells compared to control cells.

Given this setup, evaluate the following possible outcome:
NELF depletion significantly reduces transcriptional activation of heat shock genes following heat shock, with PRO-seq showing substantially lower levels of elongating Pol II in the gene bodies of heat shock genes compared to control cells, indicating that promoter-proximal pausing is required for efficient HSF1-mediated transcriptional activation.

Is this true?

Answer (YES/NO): YES